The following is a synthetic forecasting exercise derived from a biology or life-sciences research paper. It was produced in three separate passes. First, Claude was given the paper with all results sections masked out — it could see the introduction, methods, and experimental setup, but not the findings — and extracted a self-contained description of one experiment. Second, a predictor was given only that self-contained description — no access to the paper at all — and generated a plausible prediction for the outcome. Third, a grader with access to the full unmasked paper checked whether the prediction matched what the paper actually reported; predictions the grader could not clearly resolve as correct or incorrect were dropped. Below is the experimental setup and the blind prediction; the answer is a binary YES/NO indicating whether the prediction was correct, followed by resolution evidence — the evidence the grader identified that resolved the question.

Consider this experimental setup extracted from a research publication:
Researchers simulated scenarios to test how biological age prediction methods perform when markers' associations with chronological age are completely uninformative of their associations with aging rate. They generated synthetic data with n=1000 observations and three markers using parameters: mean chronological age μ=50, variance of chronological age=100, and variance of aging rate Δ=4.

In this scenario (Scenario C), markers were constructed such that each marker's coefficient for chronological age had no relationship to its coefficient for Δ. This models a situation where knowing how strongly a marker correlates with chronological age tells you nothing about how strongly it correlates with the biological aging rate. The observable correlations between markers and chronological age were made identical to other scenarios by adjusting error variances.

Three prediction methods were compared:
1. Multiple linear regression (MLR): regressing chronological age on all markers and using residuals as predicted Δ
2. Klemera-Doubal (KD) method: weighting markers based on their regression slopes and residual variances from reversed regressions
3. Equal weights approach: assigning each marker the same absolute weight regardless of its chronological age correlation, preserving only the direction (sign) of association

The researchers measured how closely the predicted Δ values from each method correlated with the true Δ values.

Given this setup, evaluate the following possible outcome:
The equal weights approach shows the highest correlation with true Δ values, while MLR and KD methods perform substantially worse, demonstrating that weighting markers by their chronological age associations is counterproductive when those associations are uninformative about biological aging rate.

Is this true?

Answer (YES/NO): YES